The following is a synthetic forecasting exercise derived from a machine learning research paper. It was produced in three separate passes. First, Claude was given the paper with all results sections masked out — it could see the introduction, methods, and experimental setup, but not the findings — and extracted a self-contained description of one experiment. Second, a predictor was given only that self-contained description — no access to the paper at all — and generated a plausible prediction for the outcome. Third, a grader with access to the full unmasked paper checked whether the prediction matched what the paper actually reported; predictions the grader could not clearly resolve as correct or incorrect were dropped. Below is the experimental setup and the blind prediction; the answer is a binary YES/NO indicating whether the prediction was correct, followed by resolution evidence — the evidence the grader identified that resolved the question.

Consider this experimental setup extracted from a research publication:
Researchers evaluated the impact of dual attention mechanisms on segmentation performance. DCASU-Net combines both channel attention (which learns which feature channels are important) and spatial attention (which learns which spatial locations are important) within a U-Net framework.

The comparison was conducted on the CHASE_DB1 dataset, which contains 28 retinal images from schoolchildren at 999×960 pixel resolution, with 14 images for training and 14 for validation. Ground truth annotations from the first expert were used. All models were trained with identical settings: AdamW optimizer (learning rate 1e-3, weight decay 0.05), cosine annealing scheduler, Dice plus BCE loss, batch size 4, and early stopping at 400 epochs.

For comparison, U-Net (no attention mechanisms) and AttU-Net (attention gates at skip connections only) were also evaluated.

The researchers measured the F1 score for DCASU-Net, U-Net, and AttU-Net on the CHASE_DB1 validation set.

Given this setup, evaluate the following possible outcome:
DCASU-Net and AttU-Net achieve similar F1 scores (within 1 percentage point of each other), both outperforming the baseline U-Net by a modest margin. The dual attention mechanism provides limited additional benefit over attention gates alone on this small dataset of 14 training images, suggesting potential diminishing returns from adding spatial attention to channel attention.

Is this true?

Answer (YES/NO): NO